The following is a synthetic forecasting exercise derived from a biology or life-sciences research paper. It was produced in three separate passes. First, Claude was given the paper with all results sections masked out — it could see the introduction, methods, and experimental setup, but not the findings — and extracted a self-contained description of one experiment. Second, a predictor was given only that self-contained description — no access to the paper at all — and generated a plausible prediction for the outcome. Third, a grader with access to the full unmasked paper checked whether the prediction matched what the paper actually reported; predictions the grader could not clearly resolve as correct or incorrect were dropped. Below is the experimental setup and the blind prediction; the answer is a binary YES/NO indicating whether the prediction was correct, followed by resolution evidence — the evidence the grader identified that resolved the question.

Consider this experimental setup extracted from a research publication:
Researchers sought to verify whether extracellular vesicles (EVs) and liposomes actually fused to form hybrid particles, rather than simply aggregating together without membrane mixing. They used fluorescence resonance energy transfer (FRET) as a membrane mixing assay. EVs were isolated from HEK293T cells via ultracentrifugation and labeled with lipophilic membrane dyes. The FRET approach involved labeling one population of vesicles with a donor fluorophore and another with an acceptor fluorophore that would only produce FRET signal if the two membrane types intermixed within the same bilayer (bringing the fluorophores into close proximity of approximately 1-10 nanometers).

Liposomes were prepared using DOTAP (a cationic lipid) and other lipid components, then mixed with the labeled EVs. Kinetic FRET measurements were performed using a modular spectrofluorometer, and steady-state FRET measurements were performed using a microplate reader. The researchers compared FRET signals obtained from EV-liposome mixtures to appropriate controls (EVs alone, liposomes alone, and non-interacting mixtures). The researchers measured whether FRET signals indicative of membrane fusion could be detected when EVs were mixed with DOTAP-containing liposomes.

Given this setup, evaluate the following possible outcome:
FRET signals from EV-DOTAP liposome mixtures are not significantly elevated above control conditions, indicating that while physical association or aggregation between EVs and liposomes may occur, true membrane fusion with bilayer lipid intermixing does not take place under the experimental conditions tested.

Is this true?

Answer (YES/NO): NO